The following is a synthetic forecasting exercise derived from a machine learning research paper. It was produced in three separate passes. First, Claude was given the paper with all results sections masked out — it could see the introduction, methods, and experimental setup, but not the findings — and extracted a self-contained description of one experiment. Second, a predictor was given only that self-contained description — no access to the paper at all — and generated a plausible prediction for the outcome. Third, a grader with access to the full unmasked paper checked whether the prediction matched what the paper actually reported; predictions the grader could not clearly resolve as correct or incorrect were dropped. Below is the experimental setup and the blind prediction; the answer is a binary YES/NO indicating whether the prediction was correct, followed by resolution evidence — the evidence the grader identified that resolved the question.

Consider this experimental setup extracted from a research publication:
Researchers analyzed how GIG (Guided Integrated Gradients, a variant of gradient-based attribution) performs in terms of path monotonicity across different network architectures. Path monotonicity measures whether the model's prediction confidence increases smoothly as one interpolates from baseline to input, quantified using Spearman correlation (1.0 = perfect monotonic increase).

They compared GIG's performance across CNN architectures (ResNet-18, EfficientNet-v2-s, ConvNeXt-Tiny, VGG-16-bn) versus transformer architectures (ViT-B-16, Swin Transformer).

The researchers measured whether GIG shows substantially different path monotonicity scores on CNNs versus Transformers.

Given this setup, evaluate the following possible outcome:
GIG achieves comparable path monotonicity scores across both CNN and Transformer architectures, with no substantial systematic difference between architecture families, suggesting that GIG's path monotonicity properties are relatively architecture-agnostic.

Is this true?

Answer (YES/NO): YES